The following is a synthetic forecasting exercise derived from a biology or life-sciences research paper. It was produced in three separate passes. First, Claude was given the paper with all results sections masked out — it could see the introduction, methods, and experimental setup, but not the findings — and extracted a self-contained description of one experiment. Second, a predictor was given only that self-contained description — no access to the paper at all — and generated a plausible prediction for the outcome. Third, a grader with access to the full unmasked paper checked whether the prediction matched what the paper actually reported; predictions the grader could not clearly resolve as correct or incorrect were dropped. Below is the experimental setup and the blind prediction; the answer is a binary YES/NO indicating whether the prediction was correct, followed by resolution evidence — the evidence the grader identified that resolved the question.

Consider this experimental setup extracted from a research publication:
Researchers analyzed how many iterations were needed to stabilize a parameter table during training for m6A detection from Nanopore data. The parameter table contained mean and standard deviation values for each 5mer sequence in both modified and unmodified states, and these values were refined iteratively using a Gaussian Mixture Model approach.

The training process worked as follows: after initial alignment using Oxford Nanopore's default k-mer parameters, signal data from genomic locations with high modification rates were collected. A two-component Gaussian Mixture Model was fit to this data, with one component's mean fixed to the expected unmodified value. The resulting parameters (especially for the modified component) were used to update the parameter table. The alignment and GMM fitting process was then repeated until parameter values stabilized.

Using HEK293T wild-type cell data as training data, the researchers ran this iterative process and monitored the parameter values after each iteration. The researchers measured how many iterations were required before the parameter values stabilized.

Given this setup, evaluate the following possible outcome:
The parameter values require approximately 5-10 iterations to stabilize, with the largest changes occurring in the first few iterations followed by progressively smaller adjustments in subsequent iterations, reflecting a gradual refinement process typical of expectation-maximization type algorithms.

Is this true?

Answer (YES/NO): NO